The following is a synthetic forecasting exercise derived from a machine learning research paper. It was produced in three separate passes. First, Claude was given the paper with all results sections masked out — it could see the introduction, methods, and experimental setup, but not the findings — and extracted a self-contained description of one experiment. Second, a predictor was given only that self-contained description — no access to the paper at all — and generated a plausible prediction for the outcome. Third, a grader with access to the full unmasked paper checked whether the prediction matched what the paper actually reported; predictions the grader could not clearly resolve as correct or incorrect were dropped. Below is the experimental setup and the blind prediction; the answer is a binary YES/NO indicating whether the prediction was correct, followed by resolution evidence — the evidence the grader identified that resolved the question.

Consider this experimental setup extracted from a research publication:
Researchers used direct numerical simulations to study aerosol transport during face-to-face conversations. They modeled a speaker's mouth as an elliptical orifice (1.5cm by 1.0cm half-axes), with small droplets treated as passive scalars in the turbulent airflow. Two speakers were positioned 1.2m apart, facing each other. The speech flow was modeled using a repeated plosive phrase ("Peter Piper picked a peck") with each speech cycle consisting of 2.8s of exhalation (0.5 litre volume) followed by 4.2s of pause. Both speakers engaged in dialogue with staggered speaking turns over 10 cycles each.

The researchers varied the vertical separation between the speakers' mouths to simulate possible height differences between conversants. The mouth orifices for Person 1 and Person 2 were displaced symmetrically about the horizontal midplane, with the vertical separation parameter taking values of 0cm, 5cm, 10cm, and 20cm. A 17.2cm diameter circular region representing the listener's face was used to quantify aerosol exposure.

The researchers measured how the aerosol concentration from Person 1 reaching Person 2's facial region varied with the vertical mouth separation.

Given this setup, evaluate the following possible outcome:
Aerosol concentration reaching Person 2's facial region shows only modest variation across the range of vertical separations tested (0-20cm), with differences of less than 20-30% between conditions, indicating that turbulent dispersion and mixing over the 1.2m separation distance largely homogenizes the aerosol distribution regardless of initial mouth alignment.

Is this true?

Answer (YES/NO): NO